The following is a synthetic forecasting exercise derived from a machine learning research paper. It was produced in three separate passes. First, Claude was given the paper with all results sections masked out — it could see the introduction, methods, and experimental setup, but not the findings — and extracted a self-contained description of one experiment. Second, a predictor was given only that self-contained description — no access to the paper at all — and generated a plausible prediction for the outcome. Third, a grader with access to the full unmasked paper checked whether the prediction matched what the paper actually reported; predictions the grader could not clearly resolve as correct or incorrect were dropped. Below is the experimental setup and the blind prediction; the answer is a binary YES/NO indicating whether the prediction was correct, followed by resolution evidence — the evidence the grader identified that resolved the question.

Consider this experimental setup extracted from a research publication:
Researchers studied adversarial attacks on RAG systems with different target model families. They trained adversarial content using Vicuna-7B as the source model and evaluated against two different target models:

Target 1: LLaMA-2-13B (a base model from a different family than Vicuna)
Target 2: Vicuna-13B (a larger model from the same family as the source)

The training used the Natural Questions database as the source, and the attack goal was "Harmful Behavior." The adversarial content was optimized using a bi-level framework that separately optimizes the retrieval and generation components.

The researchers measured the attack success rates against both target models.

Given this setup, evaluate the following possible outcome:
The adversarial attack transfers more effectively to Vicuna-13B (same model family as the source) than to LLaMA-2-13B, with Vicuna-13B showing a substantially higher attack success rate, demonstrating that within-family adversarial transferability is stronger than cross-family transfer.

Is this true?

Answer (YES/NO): YES